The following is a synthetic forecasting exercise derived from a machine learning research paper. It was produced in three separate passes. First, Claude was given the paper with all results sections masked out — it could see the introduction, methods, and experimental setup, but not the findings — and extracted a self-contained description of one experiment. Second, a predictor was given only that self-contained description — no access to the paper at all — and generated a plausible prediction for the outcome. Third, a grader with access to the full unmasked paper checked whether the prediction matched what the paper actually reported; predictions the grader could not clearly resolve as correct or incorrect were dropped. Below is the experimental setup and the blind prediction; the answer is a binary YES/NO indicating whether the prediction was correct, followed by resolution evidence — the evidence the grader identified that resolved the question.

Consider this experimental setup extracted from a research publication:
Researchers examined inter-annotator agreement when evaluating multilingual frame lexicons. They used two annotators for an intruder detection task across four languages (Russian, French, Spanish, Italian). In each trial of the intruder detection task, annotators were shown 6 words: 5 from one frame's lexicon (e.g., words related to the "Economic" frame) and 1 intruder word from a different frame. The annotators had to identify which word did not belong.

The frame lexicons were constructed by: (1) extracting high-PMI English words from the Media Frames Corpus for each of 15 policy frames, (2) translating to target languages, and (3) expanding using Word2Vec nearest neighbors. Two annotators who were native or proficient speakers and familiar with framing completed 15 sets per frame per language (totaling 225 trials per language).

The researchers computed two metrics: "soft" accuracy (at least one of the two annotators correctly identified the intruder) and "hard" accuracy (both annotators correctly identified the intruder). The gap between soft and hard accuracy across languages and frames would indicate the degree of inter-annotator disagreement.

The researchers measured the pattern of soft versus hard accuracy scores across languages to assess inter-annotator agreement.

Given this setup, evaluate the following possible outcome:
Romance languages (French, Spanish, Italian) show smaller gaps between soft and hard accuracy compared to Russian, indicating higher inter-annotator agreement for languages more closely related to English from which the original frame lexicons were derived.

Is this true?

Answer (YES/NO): NO